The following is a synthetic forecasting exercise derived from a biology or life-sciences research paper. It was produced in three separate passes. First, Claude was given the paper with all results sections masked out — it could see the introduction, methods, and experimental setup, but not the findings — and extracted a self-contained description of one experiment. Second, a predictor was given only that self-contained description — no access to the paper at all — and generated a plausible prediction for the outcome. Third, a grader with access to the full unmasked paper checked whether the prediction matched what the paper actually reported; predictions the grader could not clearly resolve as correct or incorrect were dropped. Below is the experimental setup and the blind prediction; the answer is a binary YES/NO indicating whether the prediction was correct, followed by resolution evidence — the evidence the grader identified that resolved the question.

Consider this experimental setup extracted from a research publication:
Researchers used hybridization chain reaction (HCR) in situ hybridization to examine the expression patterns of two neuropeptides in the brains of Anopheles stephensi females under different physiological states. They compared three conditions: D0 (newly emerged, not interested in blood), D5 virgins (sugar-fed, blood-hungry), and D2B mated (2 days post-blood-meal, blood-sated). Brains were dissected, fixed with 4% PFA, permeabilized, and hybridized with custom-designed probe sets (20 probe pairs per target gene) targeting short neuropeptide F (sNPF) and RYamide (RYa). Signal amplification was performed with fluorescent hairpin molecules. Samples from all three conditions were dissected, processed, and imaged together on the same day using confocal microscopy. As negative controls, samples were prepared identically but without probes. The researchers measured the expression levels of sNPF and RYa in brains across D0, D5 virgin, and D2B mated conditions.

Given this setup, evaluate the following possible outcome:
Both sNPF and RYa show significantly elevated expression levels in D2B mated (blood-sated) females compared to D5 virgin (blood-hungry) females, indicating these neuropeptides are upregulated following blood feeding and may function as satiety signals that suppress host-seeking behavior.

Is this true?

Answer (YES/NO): NO